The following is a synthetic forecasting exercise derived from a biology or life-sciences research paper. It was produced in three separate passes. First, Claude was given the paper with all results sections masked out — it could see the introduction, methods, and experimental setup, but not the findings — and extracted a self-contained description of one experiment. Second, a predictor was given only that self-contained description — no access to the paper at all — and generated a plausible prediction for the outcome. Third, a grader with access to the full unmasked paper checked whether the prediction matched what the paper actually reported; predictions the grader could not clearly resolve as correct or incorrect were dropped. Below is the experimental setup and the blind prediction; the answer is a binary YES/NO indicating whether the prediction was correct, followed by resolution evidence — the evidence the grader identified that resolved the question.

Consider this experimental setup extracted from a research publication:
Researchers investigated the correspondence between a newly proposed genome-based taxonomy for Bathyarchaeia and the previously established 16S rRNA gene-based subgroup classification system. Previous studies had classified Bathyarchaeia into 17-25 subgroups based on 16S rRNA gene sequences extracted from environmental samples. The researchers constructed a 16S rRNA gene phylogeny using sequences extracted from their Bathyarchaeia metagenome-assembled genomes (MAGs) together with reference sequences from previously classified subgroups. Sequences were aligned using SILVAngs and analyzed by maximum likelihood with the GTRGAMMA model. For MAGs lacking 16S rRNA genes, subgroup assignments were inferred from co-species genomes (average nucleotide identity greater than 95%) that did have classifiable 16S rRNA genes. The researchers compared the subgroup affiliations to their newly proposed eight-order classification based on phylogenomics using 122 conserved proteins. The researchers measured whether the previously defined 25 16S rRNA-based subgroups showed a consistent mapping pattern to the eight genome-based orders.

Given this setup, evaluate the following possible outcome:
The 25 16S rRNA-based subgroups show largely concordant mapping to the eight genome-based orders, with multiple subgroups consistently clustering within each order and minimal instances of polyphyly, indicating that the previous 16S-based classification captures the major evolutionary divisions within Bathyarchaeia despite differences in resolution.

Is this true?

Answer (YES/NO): NO